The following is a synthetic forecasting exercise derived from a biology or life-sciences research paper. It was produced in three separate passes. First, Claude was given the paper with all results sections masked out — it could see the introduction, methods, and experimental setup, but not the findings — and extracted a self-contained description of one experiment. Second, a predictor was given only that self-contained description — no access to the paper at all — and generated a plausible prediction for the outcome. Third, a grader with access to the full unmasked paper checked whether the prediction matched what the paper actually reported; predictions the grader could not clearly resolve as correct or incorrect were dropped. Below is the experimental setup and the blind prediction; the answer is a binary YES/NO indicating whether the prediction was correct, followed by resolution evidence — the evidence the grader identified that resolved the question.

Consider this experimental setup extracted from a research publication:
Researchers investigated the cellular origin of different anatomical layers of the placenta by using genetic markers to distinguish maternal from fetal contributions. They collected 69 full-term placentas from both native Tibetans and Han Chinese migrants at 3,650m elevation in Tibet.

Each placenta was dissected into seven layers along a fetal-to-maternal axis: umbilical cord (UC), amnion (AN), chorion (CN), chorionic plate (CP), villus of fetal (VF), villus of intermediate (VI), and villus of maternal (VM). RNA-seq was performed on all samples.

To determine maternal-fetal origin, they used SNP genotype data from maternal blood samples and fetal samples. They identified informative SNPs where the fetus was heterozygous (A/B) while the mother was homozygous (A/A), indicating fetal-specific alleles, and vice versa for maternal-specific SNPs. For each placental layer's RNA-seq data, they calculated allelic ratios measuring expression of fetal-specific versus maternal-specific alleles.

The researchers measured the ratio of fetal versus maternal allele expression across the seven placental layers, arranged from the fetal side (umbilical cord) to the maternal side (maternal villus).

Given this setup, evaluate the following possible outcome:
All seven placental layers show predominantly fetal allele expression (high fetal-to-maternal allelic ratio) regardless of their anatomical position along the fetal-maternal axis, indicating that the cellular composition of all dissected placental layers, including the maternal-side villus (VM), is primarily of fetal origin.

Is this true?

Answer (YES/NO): NO